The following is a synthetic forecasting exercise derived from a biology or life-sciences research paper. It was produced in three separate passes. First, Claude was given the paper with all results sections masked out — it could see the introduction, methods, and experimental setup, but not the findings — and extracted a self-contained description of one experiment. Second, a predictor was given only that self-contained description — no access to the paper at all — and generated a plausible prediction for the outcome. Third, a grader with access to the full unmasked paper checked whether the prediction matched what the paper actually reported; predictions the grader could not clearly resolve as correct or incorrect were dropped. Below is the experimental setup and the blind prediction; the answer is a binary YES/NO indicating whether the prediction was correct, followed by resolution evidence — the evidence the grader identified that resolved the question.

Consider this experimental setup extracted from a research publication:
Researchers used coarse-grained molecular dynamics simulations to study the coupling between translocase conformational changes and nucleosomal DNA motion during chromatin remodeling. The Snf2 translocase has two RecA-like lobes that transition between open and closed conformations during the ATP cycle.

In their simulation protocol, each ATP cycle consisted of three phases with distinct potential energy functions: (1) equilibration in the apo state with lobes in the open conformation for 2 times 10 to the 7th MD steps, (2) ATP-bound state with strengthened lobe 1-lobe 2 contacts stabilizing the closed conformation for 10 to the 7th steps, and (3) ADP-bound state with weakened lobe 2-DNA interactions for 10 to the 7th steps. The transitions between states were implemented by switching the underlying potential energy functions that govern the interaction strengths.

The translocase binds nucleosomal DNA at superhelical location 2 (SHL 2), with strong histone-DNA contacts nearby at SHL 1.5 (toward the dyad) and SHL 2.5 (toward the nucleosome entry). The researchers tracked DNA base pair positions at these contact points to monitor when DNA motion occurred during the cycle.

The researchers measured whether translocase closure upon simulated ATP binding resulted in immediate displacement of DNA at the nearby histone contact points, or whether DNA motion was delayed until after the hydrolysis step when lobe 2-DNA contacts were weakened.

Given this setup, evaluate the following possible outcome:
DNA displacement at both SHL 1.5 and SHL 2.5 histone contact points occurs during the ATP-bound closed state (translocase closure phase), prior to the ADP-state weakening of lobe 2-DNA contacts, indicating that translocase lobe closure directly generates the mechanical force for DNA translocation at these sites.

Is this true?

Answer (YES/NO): YES